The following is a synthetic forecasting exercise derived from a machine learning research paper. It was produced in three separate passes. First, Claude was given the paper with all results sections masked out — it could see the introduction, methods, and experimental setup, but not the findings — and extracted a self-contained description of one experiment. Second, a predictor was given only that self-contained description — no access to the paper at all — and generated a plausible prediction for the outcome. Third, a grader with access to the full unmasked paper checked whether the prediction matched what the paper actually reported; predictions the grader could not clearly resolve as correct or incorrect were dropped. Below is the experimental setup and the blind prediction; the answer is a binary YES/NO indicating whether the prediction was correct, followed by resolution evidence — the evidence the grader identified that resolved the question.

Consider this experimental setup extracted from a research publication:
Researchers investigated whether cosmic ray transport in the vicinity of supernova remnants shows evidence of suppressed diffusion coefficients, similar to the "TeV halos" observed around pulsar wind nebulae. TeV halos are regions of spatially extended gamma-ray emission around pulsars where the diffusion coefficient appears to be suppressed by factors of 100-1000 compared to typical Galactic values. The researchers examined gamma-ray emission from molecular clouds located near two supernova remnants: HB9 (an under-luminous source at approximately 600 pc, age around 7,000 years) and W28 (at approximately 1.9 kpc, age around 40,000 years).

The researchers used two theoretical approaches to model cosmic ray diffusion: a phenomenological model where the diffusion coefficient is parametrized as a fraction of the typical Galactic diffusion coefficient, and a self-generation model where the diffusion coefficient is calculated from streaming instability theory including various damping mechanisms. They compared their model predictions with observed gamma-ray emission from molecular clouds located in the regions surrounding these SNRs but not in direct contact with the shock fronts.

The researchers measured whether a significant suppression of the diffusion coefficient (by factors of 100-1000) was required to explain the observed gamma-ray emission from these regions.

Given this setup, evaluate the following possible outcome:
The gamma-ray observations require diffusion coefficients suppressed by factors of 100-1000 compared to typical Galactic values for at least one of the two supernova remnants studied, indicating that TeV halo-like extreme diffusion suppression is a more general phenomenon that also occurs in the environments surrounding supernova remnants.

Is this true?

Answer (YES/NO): NO